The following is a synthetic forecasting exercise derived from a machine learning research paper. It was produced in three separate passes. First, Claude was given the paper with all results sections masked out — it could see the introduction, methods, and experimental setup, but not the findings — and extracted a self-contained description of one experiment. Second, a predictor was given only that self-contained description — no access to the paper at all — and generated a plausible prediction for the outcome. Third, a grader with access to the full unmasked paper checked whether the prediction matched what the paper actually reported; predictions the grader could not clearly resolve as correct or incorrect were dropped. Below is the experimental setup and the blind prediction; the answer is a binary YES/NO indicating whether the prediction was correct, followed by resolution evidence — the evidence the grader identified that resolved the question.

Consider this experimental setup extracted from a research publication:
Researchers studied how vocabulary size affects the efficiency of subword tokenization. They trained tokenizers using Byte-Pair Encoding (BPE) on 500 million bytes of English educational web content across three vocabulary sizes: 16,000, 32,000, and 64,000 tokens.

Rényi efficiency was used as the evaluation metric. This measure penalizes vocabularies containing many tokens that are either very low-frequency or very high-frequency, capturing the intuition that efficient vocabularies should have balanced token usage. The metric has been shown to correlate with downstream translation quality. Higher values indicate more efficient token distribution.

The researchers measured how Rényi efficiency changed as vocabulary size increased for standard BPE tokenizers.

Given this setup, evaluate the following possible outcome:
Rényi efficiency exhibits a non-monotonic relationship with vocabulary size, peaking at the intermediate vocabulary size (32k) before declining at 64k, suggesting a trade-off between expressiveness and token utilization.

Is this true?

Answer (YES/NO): NO